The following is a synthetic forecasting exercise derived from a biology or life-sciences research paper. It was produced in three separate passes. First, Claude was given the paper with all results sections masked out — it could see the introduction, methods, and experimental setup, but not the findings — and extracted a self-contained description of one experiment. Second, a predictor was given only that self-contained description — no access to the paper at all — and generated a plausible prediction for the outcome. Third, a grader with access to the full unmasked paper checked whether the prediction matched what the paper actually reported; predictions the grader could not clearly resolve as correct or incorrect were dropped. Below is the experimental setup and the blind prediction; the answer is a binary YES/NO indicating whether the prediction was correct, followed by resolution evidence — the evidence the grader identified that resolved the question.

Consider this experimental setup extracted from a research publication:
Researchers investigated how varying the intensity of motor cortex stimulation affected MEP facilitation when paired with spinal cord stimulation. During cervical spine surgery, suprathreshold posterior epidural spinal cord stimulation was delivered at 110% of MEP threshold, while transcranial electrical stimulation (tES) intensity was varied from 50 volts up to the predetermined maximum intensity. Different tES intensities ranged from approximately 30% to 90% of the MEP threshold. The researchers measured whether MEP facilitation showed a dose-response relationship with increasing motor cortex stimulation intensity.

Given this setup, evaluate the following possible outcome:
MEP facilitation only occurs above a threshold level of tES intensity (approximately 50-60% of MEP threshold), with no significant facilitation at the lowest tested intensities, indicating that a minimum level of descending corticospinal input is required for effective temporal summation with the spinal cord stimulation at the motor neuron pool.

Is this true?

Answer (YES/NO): NO